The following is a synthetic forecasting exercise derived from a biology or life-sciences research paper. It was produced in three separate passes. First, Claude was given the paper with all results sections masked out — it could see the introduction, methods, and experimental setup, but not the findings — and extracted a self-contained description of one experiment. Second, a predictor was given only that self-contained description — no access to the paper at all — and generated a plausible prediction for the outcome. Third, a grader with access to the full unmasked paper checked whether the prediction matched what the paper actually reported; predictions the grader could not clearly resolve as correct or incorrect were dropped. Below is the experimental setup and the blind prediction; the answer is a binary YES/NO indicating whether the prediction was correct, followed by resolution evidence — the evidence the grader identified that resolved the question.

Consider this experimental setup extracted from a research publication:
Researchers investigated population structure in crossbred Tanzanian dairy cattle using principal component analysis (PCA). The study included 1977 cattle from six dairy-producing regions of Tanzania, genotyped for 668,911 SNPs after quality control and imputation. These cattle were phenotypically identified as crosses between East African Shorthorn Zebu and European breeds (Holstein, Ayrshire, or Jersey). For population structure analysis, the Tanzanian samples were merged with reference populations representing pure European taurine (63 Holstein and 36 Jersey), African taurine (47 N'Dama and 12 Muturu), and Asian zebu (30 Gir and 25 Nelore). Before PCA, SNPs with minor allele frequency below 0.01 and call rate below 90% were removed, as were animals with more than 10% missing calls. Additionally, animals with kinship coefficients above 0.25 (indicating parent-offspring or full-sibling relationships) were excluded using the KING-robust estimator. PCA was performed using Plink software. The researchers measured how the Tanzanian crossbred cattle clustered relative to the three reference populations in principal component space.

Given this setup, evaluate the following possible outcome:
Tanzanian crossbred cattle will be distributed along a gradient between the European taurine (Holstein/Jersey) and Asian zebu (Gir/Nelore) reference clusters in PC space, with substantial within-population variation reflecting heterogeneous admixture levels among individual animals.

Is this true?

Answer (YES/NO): YES